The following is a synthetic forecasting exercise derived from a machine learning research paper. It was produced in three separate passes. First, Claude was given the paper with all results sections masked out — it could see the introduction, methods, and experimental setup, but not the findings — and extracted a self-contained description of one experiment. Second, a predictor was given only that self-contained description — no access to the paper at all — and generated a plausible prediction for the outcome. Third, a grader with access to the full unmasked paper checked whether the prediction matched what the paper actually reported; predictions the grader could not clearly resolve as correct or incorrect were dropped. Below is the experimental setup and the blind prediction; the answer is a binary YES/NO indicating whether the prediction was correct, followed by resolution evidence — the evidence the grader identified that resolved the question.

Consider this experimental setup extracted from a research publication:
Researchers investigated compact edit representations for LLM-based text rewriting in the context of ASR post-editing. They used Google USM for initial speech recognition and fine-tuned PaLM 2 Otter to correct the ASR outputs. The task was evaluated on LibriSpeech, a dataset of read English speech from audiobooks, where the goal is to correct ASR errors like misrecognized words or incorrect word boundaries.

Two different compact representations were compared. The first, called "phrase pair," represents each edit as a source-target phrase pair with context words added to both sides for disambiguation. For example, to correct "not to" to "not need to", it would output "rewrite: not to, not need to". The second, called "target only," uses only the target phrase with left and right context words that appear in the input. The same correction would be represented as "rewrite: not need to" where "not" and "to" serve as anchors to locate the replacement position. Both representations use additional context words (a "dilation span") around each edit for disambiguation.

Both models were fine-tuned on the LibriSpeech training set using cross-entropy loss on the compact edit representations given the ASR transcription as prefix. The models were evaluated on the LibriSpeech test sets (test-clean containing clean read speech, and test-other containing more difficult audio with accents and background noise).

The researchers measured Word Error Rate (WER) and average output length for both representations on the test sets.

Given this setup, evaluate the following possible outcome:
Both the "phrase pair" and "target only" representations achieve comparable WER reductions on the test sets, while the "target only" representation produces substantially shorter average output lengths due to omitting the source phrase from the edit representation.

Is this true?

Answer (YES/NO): NO